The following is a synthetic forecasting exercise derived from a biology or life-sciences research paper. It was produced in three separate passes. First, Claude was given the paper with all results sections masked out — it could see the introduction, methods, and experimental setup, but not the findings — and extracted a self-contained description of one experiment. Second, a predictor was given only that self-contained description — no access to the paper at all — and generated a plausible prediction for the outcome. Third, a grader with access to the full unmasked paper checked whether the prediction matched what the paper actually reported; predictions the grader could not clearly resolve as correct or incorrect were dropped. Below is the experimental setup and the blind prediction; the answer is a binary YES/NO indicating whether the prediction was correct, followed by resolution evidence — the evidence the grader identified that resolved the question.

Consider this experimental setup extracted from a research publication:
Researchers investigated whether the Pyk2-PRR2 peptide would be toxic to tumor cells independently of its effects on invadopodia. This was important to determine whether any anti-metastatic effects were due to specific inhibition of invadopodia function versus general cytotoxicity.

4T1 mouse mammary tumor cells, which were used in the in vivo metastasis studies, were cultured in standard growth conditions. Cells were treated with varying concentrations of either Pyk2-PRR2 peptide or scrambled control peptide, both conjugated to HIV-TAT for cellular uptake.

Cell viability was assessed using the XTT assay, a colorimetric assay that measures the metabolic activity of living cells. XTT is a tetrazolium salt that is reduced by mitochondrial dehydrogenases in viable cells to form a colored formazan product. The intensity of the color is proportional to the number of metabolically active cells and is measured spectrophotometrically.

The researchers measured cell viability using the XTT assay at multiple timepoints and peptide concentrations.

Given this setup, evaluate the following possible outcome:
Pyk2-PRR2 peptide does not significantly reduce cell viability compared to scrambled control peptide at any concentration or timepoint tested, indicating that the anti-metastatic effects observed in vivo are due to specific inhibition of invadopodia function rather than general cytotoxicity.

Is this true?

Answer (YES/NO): NO